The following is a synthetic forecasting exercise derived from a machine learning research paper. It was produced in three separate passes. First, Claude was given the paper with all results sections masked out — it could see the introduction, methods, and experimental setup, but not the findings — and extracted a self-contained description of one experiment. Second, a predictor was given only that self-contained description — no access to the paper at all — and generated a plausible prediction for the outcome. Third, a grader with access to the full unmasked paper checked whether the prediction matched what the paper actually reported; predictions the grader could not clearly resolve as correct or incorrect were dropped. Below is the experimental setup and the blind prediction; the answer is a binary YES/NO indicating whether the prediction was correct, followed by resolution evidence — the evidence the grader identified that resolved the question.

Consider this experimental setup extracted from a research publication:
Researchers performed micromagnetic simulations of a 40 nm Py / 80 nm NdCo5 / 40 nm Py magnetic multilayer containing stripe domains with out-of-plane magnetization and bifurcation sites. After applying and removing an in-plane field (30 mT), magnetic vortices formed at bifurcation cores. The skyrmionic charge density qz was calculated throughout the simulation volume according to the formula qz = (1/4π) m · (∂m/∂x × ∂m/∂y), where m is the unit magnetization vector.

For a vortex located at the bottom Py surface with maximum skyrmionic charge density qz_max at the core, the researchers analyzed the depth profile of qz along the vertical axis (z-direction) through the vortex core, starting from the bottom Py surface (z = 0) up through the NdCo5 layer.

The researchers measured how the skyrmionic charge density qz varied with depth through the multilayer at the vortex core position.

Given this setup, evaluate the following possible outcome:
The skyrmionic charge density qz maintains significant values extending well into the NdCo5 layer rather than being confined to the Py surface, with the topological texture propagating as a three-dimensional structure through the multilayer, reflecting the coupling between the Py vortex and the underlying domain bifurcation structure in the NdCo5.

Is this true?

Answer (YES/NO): NO